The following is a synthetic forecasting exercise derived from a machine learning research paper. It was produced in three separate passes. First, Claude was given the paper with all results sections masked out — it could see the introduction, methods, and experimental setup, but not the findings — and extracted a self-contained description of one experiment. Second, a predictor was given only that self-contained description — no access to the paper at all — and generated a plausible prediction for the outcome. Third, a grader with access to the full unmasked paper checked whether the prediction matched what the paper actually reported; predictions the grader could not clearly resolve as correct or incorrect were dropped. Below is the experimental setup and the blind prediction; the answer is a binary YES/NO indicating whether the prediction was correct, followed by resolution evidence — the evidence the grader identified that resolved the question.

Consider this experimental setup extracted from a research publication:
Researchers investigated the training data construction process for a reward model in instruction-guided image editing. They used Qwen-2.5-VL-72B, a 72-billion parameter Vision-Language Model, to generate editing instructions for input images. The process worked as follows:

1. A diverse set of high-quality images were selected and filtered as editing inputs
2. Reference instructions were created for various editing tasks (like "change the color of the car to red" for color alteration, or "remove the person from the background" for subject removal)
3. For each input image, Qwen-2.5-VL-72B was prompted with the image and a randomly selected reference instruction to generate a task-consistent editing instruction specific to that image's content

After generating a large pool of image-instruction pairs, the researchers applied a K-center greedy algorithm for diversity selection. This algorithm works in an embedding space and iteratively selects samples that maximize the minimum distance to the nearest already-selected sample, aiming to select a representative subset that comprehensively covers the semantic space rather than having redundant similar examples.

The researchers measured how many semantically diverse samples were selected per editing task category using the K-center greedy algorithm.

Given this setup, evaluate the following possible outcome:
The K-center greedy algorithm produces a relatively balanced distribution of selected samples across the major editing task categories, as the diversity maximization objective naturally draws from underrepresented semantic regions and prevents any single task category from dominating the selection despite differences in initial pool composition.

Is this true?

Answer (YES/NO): NO